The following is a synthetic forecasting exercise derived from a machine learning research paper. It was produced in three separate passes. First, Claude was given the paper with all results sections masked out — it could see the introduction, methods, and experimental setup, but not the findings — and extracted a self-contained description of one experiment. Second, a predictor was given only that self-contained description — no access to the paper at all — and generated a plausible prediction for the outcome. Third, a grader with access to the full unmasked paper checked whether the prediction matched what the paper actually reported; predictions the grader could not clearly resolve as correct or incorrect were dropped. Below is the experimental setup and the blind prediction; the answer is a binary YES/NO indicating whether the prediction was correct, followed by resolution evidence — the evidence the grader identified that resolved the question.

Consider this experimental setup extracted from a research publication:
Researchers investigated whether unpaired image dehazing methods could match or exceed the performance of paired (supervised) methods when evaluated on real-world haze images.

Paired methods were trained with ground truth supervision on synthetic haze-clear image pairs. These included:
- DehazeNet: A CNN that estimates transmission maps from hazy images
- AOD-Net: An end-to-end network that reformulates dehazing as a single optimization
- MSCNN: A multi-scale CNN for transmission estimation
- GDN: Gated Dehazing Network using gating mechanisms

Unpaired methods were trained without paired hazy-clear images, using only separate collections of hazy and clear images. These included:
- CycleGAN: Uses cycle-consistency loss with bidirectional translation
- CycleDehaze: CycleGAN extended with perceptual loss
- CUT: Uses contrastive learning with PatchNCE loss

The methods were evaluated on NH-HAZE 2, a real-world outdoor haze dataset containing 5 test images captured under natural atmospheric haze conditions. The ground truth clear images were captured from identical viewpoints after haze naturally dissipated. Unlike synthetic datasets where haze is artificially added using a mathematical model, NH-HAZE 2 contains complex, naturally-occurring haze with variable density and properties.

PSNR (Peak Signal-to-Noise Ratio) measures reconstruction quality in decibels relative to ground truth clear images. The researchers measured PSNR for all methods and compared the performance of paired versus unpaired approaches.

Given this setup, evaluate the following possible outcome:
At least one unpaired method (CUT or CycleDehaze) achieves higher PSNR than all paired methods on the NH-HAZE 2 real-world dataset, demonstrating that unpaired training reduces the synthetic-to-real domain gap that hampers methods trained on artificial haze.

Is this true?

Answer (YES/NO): YES